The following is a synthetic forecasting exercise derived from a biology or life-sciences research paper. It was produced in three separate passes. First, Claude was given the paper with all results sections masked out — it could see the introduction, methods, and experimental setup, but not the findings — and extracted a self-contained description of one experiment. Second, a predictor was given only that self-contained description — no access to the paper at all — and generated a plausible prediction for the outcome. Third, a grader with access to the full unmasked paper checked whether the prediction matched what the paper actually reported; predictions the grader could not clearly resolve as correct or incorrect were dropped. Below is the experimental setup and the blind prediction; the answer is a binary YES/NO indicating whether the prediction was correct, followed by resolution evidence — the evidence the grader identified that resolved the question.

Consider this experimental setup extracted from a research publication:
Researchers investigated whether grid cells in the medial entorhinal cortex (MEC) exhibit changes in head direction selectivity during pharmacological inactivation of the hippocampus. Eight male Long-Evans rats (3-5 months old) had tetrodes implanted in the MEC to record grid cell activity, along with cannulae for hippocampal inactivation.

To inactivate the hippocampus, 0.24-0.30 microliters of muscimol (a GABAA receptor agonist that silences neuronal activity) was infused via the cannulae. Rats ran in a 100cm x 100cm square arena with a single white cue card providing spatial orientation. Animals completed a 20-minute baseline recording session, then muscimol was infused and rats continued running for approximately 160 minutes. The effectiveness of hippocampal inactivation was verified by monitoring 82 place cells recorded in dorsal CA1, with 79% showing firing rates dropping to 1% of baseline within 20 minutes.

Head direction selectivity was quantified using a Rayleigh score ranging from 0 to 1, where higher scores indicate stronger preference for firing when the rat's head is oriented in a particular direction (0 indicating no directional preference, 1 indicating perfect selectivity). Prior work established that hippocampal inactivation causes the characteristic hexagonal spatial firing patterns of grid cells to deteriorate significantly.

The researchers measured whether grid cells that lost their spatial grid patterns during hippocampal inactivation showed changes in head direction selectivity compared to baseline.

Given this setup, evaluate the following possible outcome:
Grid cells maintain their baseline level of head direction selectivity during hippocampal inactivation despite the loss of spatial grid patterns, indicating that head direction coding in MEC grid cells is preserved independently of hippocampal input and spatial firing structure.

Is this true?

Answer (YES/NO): NO